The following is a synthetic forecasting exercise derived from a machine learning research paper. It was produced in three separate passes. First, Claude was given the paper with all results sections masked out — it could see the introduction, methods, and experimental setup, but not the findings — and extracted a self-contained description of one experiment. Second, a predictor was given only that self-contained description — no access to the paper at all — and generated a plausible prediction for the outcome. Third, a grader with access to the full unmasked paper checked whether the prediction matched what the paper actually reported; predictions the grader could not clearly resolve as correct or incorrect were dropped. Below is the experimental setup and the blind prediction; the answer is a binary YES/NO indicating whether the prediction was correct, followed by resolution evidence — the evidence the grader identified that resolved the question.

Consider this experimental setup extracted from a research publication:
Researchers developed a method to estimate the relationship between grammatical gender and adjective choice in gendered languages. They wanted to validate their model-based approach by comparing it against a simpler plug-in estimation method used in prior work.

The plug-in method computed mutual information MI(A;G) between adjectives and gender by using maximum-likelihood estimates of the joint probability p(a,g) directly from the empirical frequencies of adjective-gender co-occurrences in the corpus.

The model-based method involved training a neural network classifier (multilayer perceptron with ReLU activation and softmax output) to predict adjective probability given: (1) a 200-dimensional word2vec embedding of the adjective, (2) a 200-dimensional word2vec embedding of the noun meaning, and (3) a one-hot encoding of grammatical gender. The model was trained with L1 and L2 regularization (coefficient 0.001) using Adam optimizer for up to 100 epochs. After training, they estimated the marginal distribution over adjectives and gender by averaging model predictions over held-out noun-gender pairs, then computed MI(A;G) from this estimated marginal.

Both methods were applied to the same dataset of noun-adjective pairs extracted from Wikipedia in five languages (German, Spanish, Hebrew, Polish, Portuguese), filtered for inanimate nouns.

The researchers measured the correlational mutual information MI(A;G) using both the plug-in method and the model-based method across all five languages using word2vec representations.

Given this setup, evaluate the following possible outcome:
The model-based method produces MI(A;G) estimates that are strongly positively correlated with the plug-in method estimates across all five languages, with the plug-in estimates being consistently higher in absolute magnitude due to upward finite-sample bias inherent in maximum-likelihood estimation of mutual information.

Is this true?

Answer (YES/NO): NO